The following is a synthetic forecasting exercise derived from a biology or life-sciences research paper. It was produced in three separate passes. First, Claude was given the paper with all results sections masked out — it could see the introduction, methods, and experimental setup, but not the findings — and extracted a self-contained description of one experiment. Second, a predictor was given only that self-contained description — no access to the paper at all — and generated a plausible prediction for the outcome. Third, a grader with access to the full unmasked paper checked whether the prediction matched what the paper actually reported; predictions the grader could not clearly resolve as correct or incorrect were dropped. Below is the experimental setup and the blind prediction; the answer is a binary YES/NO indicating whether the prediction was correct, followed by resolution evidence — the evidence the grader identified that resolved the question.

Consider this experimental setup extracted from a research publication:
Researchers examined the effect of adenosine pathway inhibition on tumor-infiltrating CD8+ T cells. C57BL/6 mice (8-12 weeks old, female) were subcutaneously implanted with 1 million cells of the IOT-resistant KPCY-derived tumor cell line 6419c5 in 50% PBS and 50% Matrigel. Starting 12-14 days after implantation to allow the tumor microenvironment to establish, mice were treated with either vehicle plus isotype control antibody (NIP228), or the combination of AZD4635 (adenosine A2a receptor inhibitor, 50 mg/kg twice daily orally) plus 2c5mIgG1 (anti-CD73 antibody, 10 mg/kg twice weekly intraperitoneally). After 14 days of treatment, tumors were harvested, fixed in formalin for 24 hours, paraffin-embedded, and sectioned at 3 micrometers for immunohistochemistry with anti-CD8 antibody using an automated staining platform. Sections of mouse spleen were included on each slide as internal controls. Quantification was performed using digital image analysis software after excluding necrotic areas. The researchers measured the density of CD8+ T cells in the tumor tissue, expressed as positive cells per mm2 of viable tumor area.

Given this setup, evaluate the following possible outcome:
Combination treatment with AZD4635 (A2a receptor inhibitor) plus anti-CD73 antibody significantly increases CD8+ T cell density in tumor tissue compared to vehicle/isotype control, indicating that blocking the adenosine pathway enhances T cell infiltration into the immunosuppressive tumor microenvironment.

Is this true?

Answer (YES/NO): NO